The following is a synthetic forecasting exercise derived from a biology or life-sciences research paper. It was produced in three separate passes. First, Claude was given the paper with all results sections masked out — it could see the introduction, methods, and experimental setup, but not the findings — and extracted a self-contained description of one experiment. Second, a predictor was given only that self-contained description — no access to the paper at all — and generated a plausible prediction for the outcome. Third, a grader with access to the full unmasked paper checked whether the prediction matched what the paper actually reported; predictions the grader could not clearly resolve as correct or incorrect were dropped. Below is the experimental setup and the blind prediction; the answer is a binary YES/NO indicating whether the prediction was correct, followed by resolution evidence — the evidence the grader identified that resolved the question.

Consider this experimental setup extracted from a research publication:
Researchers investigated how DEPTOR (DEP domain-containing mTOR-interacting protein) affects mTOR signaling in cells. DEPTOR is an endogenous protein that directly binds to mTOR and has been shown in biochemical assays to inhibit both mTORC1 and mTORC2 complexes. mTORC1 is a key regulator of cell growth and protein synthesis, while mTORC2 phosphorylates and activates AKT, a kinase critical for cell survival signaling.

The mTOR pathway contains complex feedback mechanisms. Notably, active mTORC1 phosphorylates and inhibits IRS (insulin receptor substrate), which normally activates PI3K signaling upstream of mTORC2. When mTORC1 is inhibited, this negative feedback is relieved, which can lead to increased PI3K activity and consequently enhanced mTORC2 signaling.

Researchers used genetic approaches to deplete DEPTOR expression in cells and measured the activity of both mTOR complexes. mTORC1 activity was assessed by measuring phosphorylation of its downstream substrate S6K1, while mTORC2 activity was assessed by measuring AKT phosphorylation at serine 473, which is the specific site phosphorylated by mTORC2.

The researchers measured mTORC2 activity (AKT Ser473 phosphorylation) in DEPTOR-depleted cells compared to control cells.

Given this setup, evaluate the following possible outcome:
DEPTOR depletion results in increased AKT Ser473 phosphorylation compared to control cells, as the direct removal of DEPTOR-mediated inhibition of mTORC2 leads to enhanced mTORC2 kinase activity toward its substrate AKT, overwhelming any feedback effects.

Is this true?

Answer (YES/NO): NO